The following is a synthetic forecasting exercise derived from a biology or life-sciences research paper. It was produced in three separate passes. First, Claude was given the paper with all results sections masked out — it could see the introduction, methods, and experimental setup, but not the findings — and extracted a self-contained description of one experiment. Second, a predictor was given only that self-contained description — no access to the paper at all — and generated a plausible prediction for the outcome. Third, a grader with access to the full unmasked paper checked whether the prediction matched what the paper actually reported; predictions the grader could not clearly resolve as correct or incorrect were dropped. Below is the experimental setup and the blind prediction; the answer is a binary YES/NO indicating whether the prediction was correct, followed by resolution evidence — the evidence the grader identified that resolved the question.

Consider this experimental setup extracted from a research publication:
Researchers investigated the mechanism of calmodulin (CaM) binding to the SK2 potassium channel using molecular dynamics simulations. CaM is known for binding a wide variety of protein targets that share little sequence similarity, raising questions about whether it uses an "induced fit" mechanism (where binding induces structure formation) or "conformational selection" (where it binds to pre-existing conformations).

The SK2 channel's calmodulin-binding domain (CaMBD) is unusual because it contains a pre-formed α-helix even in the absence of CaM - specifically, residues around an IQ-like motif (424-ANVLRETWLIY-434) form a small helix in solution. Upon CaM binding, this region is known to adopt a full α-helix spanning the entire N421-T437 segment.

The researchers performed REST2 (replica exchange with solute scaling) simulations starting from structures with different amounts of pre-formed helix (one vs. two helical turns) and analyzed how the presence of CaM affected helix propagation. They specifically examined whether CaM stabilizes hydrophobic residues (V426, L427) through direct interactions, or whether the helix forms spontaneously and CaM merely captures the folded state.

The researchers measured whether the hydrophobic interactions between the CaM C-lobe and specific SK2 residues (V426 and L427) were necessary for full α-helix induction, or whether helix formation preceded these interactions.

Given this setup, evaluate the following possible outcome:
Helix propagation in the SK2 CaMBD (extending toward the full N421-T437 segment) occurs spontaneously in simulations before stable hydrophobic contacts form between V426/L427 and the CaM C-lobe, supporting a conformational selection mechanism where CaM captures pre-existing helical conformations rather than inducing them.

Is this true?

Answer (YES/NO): NO